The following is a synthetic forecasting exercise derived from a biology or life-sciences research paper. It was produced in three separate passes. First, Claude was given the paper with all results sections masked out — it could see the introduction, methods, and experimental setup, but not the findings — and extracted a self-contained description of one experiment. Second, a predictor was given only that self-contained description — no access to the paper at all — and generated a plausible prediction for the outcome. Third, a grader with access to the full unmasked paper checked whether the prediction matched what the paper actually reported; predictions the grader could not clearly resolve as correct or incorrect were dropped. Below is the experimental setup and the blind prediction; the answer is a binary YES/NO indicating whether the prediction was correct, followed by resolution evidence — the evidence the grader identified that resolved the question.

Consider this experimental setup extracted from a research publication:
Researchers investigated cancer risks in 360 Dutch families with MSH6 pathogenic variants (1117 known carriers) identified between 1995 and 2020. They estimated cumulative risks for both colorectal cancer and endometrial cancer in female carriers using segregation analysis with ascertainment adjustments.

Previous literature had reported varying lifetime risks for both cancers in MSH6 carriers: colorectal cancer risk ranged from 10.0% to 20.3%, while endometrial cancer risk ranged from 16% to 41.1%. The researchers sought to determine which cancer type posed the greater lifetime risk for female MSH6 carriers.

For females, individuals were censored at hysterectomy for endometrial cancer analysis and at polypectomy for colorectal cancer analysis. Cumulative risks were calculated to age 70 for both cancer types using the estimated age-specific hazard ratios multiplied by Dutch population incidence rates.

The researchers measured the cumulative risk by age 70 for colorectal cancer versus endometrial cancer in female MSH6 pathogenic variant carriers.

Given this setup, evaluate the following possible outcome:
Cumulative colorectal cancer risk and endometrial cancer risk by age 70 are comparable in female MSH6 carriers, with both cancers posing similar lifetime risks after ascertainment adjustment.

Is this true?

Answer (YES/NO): YES